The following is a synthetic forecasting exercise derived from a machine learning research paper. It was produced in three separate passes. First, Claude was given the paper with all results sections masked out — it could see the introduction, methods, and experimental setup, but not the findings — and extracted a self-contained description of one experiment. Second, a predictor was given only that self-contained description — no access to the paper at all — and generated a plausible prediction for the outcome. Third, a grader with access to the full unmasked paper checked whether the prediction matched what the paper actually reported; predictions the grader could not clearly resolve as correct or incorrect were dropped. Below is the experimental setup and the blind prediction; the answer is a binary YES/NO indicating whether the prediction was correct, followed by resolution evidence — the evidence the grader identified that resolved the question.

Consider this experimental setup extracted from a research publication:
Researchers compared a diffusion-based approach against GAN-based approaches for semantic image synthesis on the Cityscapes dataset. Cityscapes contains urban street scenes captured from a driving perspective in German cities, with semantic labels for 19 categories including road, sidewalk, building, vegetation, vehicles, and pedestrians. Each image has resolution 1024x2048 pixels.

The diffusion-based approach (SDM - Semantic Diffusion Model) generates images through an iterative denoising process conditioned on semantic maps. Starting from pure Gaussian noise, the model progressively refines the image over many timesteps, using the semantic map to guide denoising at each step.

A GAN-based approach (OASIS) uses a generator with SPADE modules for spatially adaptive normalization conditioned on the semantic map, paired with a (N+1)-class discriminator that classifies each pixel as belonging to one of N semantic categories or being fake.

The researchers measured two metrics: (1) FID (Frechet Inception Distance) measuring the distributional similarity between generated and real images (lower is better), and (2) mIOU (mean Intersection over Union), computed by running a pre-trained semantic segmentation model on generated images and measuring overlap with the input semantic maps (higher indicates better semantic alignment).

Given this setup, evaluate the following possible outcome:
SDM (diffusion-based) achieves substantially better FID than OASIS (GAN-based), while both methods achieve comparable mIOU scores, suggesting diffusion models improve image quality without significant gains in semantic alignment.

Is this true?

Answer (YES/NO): NO